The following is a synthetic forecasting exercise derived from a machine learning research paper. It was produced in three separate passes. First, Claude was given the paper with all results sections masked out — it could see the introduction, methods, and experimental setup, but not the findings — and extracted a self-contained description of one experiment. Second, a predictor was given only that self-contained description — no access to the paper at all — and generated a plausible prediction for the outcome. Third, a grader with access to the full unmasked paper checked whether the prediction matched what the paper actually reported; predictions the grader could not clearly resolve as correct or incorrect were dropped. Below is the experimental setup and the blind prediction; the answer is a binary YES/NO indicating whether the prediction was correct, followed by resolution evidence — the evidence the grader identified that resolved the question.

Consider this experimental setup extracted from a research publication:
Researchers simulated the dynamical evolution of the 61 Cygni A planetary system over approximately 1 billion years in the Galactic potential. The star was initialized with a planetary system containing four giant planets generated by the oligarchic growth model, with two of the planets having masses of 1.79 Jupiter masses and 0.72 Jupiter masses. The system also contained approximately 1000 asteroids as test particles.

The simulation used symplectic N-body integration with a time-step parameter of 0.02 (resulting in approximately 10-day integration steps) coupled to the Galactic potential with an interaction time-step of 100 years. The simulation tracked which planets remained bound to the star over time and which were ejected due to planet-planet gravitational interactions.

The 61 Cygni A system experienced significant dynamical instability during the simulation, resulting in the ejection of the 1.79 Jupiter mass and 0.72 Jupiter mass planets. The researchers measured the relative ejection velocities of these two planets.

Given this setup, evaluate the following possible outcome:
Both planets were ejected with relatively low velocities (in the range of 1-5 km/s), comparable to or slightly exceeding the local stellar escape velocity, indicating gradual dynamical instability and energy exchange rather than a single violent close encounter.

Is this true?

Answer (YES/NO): NO